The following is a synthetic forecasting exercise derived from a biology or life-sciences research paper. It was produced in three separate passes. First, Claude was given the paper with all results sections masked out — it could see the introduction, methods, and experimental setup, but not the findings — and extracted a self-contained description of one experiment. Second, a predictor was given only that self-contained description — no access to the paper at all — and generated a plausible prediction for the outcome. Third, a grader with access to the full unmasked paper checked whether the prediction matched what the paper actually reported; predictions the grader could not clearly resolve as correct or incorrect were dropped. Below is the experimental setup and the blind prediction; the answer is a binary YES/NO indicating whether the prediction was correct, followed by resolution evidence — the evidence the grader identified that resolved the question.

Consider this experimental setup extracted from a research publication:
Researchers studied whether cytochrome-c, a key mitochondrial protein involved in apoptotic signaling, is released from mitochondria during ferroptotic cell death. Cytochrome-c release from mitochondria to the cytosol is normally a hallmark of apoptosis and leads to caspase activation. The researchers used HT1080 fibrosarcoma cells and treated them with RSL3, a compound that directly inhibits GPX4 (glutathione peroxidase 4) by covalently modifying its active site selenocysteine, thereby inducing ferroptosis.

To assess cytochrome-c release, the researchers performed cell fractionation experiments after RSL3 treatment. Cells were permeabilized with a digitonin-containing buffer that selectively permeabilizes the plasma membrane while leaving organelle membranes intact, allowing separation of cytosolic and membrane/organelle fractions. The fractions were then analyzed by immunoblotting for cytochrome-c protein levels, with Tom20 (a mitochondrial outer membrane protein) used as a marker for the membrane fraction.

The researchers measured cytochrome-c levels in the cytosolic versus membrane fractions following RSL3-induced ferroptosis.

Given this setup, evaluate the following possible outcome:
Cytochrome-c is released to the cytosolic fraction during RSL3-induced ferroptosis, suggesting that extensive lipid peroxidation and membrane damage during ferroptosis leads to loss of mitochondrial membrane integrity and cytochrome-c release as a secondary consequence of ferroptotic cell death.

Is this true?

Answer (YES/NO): NO